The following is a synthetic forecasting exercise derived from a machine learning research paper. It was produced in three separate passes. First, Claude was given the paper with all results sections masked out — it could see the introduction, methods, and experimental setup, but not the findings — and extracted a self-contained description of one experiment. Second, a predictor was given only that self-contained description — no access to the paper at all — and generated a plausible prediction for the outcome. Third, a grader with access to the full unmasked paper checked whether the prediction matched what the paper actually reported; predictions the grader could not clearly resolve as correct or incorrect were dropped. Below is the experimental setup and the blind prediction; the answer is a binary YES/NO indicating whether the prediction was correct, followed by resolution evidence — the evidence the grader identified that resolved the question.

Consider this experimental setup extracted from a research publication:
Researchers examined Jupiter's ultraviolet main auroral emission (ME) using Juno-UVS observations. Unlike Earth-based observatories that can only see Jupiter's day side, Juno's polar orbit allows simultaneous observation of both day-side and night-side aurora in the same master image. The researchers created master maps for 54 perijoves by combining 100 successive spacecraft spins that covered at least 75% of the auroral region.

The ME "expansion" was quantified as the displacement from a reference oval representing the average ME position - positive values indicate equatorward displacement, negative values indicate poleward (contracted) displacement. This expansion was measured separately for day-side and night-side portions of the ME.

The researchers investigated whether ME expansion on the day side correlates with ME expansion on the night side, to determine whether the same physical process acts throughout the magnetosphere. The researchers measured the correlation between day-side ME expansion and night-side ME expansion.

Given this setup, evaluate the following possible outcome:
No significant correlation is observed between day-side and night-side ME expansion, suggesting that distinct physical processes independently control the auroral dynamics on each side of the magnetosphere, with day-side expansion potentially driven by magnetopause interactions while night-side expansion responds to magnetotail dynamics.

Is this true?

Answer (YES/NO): NO